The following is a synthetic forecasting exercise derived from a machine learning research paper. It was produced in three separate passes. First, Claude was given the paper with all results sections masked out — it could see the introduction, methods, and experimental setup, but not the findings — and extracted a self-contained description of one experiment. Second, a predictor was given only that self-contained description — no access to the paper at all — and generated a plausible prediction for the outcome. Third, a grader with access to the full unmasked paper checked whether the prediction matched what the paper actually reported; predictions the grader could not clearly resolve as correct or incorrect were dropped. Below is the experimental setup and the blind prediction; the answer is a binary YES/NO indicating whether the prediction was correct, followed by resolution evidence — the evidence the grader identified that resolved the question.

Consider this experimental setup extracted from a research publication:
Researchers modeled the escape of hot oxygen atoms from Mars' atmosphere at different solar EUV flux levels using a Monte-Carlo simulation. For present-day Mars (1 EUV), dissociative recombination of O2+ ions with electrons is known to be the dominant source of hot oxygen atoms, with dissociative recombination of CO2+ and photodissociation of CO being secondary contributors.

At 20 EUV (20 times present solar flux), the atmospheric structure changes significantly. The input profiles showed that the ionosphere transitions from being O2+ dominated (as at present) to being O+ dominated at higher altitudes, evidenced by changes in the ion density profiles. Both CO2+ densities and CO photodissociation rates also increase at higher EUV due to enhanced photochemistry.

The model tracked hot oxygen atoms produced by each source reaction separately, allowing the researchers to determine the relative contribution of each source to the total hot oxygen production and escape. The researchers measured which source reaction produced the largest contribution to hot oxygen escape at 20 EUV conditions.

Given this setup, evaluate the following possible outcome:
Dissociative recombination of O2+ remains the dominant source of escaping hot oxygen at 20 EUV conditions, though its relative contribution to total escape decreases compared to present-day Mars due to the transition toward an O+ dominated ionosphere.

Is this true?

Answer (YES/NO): NO